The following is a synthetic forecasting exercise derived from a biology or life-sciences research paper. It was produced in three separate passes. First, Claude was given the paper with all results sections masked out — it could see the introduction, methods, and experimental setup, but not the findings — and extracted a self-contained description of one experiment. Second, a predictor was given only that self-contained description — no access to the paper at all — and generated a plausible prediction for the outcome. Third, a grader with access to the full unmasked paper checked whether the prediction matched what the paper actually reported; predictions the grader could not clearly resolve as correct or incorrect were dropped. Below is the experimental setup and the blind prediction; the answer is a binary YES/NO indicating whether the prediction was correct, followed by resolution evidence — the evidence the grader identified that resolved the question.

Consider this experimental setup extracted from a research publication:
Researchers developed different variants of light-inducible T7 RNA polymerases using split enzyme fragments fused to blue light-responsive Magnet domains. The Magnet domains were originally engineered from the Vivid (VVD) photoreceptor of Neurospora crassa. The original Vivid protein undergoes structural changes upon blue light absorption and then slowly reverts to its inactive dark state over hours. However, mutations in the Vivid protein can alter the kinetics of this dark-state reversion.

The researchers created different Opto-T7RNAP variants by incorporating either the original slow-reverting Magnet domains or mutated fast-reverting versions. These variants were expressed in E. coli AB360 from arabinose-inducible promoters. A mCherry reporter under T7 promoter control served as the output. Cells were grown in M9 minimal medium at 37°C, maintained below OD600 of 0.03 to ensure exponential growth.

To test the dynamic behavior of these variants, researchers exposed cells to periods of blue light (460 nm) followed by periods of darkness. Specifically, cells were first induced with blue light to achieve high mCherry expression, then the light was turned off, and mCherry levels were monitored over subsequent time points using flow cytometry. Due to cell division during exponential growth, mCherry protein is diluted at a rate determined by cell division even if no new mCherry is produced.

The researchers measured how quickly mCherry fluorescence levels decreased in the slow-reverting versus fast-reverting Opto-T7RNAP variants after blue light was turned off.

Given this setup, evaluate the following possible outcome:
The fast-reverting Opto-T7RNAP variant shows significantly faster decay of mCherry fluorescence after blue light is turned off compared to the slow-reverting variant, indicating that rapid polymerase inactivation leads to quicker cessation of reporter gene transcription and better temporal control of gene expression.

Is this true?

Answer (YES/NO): YES